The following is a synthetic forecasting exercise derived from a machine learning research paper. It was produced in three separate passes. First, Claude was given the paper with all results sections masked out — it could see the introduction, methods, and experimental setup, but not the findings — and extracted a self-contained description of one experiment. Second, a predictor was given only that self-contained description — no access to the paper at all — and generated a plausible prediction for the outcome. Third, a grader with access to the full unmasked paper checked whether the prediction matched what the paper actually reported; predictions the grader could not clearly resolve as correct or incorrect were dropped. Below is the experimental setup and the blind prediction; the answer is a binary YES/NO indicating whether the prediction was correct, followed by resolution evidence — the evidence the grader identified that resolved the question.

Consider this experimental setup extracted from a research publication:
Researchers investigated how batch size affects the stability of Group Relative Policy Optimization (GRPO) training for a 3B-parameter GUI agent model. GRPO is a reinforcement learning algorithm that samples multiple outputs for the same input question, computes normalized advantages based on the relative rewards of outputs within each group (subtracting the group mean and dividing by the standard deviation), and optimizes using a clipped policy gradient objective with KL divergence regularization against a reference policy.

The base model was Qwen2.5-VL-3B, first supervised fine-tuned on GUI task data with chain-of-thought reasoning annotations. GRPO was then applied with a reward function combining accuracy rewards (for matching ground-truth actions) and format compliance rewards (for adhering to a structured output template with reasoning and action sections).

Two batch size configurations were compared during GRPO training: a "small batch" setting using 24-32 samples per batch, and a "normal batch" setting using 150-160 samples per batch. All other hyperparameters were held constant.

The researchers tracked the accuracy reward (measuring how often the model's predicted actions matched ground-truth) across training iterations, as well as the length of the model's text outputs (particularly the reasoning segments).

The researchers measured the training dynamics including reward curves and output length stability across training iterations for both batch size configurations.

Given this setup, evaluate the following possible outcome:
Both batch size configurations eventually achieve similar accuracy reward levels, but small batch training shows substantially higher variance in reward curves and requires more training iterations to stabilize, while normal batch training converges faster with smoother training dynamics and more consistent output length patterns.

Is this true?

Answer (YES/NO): NO